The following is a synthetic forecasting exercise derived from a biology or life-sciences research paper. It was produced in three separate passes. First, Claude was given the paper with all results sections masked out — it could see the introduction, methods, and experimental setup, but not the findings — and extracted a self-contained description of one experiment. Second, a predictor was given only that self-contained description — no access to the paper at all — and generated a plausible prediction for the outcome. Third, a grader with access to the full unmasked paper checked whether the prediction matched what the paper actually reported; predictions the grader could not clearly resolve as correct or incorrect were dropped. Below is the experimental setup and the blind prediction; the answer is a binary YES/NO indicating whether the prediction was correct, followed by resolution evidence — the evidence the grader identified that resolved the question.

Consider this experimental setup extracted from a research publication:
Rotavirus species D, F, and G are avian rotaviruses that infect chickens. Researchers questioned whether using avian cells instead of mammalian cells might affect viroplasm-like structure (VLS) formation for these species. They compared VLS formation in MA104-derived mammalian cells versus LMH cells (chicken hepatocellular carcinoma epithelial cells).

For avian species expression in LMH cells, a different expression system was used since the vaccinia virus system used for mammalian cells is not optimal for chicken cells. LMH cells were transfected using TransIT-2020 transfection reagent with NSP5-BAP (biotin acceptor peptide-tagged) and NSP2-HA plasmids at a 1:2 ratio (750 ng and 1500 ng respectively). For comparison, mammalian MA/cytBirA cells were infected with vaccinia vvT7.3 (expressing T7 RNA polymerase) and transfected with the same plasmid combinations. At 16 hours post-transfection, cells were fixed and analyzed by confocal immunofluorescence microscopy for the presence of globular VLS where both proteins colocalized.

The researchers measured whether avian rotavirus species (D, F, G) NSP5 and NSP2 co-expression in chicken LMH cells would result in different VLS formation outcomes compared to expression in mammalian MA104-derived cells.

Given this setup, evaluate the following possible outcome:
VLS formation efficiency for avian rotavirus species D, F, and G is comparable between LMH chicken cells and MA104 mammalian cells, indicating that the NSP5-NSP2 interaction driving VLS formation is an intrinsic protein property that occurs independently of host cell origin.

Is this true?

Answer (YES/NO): NO